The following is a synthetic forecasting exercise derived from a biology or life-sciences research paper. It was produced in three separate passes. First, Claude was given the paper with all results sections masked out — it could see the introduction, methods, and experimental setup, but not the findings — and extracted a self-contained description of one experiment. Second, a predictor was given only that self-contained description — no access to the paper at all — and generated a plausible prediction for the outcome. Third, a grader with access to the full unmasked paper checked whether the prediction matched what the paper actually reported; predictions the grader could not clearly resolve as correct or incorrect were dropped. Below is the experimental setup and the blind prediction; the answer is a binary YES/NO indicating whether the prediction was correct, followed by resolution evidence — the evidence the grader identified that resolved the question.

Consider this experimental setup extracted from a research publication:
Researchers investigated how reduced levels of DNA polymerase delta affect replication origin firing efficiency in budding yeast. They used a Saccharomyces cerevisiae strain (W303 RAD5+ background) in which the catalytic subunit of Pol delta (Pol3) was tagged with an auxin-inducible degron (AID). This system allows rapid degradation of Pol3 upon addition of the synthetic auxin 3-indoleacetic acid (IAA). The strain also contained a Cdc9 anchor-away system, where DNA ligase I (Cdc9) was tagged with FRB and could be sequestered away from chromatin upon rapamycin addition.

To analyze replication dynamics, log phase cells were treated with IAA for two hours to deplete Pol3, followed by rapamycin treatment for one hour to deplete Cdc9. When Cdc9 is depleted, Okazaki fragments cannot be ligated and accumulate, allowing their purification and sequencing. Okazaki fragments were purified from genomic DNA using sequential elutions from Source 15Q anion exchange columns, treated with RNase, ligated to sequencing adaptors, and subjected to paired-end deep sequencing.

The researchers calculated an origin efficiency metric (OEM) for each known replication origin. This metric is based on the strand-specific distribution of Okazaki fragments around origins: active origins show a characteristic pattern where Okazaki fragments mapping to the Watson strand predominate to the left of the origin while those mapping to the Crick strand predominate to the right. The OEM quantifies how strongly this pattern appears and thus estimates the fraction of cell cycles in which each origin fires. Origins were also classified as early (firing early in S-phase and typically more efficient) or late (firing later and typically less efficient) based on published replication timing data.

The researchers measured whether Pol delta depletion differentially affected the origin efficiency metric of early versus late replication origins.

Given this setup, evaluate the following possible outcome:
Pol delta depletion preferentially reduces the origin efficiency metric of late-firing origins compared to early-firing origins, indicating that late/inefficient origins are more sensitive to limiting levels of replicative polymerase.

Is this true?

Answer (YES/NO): NO